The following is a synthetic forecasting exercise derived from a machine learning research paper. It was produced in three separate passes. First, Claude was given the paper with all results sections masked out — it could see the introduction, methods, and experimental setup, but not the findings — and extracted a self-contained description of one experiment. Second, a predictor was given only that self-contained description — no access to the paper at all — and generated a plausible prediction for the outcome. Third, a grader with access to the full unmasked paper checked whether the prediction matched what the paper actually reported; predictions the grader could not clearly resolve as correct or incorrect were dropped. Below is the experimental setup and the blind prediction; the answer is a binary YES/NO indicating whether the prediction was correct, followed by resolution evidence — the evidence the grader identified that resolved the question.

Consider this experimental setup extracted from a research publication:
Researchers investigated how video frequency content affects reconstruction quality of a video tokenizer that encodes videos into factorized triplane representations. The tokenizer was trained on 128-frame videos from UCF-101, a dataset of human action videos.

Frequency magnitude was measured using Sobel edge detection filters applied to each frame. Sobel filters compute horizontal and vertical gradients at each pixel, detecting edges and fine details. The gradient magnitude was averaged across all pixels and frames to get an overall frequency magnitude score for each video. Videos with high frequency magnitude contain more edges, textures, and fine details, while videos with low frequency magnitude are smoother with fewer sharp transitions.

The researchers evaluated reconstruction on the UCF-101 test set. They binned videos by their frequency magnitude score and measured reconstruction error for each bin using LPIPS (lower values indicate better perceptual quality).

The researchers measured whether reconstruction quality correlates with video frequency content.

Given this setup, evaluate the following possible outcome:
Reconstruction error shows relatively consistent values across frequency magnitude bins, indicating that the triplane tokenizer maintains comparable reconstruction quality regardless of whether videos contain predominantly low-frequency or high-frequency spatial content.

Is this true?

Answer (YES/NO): YES